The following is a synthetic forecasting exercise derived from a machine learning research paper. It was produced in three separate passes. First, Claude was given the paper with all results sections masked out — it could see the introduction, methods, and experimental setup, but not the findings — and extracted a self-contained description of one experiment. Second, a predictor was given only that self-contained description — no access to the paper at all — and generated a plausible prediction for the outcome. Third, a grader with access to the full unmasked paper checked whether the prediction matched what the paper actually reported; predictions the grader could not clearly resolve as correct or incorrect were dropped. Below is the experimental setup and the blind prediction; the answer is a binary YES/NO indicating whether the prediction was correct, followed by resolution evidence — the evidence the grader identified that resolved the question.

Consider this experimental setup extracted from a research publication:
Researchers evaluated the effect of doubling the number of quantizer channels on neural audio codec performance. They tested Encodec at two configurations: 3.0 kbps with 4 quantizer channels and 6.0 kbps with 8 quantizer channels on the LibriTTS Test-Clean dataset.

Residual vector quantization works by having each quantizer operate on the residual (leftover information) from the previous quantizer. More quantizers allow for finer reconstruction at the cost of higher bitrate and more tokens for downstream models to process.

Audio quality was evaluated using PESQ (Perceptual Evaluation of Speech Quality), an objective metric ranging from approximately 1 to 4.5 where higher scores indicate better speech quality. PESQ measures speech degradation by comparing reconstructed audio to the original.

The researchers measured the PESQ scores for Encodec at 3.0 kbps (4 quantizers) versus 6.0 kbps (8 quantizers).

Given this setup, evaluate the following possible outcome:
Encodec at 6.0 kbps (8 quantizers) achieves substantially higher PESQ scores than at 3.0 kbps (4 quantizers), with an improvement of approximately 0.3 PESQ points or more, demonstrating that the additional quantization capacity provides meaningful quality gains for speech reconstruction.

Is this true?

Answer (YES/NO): YES